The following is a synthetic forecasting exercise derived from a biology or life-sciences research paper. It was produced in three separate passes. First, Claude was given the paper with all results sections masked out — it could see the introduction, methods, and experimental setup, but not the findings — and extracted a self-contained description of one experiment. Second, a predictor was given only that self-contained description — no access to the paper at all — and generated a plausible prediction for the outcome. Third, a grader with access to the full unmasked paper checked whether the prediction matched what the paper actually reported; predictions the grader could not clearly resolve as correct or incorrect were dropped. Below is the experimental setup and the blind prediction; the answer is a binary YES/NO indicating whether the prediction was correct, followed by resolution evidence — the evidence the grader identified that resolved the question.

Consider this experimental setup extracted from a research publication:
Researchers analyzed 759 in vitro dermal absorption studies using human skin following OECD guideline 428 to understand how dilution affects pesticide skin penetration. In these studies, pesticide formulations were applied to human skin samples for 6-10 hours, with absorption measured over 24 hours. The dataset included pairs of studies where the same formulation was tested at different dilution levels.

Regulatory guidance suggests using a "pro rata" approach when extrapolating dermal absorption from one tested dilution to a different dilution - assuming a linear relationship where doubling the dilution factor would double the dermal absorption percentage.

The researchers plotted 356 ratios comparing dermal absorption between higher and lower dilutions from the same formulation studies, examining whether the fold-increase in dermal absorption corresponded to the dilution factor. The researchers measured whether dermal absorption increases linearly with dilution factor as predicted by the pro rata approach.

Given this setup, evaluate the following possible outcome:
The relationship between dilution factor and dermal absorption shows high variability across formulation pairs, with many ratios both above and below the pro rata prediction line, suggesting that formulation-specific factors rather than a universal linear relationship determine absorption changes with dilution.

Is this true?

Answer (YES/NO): NO